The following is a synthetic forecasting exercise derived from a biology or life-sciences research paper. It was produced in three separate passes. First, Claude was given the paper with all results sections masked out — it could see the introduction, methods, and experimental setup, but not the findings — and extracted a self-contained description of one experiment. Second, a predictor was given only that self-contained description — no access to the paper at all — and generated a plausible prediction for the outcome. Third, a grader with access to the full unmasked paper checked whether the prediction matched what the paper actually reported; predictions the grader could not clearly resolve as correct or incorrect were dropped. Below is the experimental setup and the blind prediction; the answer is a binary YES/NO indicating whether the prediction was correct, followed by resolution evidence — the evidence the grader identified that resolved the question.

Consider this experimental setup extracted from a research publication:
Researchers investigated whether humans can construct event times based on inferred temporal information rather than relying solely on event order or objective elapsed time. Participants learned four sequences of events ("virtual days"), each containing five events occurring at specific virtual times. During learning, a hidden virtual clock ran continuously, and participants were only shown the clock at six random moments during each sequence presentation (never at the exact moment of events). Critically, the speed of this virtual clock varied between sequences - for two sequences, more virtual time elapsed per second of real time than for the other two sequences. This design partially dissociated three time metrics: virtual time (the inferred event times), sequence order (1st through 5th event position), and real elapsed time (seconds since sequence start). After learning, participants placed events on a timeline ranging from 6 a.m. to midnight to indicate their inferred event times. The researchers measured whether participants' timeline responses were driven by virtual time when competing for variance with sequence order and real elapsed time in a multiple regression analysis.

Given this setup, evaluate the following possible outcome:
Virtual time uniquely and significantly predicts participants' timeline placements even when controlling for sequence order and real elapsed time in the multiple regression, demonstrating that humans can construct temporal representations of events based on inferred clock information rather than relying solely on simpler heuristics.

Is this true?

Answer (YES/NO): YES